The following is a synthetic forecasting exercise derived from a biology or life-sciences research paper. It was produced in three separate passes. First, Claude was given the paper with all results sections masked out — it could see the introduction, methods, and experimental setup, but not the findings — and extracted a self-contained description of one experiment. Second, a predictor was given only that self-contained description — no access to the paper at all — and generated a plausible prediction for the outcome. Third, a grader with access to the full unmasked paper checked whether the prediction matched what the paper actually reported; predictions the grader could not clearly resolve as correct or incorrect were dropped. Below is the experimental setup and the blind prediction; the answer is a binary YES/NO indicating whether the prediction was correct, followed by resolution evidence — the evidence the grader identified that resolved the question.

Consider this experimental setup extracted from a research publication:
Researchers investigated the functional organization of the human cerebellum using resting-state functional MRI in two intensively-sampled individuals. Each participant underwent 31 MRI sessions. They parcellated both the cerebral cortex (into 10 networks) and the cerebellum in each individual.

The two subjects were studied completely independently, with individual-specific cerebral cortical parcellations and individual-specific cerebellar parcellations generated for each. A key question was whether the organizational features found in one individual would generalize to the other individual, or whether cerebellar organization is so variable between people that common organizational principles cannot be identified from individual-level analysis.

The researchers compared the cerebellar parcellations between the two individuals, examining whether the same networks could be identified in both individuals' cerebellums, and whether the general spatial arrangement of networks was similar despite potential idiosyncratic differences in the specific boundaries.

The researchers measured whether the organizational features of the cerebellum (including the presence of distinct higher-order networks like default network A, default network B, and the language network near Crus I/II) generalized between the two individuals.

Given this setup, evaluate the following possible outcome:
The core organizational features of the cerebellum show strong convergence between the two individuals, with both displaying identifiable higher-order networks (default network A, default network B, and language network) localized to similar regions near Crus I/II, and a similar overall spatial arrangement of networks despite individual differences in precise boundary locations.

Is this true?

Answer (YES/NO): YES